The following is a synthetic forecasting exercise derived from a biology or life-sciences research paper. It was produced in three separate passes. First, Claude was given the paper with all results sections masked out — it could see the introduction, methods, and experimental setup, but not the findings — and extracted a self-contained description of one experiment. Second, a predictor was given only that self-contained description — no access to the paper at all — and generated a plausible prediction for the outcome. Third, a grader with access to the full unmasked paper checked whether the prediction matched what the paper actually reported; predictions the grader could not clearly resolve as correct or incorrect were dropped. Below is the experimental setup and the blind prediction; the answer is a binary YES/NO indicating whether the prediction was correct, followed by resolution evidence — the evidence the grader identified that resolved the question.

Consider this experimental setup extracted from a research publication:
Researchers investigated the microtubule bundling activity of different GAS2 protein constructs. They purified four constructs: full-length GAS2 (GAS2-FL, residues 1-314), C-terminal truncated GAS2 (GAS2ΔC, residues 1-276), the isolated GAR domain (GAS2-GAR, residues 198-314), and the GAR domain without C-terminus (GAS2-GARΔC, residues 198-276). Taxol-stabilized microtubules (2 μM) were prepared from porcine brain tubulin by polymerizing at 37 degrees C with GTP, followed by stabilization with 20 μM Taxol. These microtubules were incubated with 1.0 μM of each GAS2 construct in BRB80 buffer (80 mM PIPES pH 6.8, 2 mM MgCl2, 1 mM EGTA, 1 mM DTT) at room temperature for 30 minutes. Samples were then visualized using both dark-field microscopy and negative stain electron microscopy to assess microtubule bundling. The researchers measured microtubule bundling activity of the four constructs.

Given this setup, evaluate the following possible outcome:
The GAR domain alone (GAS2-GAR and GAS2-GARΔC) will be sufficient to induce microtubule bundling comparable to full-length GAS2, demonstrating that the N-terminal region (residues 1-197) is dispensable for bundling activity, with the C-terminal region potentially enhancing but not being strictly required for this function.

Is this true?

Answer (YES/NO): NO